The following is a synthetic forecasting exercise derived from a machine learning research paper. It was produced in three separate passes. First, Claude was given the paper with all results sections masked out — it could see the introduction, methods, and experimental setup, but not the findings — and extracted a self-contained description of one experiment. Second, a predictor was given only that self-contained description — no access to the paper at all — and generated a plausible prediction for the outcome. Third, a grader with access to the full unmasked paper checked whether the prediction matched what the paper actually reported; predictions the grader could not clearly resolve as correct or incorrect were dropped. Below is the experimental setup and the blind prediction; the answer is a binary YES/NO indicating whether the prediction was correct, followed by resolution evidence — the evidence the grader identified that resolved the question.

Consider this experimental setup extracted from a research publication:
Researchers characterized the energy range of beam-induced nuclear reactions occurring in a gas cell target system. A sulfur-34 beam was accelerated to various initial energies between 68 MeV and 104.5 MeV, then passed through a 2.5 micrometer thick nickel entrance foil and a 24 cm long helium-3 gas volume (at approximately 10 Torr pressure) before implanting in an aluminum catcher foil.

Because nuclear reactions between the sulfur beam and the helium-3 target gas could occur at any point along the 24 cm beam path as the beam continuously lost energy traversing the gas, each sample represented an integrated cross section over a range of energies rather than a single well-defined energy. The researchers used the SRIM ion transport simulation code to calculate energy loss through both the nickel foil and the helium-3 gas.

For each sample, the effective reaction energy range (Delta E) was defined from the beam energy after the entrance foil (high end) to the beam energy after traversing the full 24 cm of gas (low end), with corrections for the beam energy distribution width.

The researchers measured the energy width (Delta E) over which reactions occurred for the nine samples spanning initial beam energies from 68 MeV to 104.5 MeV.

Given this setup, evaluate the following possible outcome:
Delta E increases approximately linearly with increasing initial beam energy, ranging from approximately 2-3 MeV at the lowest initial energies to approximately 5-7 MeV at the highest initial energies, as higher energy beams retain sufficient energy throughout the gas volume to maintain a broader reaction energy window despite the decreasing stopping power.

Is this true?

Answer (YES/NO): NO